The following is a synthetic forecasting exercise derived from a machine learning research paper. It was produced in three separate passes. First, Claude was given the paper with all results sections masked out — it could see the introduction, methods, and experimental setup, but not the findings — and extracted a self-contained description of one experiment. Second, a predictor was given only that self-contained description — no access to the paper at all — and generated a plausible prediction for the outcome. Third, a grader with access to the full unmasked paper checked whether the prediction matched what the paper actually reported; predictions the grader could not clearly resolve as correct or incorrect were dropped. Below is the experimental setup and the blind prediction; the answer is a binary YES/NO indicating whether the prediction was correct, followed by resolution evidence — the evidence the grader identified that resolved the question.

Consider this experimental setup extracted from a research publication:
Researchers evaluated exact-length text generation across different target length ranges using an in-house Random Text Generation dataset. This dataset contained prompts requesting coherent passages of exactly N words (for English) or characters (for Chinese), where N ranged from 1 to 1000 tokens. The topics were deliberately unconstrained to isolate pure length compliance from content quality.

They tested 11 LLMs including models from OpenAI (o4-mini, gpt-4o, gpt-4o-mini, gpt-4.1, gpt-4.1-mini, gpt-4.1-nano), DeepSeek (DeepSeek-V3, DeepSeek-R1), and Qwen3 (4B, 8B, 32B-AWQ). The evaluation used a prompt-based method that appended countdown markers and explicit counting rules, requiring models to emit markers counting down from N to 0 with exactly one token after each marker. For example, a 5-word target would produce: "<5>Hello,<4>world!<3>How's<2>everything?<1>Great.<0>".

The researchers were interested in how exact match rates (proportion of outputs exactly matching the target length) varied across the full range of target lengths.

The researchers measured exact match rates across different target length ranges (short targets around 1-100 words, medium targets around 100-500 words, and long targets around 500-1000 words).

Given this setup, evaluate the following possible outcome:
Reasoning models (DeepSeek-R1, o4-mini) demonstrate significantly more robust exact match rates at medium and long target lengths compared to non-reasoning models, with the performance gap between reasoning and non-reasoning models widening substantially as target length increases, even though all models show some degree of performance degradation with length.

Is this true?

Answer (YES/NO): NO